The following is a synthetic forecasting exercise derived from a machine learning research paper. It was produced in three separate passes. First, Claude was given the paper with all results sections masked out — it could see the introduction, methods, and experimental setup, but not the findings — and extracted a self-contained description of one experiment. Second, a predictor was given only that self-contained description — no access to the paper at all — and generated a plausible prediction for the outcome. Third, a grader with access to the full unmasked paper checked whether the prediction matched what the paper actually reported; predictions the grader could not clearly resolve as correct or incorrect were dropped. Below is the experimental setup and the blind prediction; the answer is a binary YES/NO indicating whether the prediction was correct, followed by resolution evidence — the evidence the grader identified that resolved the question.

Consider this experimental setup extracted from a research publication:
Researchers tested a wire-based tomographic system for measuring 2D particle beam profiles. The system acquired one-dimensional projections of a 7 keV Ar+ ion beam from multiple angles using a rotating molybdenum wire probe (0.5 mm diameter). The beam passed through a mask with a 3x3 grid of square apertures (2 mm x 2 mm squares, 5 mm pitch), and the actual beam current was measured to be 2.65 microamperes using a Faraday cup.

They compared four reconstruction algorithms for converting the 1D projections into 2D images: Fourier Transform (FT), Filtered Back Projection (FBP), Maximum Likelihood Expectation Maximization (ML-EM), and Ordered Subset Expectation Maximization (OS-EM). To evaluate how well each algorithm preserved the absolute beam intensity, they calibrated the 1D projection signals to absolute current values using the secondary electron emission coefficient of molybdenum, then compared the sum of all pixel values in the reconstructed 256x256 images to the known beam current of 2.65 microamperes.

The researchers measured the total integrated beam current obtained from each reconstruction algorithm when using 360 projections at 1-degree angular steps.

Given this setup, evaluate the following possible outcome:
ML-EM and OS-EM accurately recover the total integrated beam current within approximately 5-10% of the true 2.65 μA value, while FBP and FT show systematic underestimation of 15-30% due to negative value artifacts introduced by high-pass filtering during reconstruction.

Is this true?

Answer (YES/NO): NO